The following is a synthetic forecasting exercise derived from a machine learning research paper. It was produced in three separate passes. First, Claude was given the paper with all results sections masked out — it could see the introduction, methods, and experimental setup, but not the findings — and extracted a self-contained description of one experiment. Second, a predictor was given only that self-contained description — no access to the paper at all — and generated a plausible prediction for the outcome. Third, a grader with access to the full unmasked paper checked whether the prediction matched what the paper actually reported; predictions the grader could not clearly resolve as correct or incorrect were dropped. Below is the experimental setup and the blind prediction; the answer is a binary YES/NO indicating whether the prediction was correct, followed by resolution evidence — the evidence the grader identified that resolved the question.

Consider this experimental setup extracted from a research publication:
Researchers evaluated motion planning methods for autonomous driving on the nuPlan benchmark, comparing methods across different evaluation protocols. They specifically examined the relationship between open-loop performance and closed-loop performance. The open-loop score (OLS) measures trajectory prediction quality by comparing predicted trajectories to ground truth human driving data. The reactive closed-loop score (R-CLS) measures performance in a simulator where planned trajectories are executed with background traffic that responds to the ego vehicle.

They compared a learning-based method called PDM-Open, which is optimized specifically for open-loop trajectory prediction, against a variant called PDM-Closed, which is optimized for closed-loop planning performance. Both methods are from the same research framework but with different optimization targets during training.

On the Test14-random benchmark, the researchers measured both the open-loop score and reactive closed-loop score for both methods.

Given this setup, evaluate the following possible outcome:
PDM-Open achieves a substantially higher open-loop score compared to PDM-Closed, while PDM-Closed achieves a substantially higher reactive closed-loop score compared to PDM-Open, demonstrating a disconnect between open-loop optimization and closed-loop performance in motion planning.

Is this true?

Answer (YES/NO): YES